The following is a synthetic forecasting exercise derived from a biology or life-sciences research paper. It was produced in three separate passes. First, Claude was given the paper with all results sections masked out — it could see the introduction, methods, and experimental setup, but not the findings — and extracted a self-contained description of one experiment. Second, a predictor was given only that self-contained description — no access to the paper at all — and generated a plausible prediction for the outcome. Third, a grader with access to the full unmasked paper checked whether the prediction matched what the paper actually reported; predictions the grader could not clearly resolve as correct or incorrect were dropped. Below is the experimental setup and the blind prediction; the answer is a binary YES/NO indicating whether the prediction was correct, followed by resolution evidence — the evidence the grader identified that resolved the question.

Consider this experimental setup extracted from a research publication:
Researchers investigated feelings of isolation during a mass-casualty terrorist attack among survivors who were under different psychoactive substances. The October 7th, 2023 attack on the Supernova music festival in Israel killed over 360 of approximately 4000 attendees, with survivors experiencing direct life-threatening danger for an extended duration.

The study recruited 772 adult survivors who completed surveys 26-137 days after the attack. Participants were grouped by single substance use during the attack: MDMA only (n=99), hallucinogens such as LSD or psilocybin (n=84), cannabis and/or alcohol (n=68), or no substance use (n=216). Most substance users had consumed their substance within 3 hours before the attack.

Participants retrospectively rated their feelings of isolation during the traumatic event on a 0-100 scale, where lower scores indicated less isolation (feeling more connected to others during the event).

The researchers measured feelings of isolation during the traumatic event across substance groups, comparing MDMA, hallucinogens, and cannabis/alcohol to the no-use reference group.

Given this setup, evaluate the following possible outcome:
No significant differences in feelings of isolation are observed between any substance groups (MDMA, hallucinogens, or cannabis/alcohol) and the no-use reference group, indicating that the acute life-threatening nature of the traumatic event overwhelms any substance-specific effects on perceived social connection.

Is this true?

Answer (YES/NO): YES